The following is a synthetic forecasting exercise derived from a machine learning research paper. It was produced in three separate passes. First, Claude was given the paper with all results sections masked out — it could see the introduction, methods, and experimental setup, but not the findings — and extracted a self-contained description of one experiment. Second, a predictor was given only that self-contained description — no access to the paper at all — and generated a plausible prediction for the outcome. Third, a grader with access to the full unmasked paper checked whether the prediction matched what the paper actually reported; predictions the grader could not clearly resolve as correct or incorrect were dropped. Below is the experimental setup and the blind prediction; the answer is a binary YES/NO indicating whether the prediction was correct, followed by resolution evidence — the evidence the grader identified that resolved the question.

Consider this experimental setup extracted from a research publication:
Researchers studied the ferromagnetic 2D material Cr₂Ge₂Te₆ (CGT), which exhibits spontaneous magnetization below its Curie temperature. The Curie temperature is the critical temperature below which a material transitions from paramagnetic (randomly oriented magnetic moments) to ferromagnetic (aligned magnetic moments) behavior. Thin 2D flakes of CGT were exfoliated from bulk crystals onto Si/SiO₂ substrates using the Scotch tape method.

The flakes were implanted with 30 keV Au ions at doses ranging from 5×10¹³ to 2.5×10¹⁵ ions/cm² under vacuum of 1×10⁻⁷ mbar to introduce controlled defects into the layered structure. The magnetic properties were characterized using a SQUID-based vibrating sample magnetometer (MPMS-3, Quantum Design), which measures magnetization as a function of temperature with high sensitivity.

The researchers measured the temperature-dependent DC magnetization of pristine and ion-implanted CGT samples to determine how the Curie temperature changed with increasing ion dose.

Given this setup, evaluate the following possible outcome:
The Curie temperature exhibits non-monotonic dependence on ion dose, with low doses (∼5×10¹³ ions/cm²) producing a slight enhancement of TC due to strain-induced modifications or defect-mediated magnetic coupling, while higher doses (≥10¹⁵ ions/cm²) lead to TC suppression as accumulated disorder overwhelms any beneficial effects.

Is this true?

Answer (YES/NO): NO